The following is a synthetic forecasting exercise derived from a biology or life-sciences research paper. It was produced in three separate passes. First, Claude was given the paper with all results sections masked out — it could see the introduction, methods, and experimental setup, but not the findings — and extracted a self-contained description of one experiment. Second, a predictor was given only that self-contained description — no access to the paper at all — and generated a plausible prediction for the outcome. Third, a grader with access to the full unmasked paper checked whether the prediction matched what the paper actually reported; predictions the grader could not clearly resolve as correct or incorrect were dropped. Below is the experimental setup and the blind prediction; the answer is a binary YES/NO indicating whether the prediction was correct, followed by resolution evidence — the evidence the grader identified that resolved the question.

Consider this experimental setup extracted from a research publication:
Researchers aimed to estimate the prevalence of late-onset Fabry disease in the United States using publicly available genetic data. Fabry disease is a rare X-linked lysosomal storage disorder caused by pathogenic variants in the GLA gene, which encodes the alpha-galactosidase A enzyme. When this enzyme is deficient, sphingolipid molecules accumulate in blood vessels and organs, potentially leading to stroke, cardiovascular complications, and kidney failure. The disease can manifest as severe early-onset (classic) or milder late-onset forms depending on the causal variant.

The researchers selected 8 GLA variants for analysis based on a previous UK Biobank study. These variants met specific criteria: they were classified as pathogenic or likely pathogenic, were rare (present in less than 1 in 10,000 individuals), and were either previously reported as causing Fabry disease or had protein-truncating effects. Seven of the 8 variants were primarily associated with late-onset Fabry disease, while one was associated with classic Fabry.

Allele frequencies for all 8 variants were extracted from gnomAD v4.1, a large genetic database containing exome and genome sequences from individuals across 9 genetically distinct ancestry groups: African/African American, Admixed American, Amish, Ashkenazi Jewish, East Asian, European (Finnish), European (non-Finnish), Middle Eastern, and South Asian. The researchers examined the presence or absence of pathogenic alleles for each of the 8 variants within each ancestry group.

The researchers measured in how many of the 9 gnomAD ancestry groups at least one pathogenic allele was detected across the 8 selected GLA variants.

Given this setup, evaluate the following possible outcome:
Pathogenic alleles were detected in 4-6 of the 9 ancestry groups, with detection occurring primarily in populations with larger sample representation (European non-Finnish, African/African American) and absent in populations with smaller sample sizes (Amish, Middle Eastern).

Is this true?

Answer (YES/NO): YES